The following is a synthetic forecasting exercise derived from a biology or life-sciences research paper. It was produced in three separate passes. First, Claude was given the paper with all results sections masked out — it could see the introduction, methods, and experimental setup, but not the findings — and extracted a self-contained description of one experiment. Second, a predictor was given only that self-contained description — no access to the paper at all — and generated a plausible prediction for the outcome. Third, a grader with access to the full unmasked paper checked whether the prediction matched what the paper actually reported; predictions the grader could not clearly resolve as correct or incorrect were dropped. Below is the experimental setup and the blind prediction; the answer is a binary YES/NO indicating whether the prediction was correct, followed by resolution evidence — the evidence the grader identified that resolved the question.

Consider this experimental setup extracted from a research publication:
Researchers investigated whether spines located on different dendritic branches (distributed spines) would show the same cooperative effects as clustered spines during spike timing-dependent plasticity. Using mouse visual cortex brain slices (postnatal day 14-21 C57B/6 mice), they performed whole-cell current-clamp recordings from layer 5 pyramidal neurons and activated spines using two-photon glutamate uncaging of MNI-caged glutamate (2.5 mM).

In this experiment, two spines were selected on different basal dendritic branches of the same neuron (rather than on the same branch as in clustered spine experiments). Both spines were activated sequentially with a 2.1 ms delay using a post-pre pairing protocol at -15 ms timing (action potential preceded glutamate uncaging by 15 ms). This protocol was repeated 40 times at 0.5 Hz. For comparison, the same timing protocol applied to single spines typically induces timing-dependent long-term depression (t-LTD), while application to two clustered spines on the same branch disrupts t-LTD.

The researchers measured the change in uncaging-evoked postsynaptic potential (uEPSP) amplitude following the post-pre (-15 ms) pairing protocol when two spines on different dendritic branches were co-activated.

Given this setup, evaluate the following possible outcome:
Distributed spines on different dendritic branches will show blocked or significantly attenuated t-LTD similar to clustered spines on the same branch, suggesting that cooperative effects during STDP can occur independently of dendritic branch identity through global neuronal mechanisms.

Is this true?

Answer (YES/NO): NO